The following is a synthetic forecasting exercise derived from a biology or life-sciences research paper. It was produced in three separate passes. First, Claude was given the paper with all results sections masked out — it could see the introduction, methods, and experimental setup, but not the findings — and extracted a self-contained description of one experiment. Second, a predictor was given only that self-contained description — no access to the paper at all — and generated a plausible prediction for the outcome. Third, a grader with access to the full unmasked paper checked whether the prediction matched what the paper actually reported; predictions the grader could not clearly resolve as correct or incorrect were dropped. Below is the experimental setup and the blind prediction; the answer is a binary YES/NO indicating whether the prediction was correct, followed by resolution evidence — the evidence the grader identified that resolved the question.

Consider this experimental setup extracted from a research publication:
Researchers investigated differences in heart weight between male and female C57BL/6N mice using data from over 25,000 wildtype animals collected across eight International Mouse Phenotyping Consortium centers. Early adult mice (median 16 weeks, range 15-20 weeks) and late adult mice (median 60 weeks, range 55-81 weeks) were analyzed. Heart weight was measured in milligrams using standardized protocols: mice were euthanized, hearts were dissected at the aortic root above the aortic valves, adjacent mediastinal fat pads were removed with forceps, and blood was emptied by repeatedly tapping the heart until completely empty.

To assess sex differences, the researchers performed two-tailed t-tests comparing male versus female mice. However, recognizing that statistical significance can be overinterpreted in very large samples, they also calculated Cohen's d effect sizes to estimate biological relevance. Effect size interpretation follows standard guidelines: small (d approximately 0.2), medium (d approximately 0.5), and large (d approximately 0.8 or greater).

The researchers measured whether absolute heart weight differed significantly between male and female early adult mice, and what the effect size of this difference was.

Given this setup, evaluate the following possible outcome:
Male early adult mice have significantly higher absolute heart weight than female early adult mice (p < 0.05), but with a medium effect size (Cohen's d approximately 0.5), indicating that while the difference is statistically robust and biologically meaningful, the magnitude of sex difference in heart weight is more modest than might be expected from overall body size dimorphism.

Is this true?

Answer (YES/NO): NO